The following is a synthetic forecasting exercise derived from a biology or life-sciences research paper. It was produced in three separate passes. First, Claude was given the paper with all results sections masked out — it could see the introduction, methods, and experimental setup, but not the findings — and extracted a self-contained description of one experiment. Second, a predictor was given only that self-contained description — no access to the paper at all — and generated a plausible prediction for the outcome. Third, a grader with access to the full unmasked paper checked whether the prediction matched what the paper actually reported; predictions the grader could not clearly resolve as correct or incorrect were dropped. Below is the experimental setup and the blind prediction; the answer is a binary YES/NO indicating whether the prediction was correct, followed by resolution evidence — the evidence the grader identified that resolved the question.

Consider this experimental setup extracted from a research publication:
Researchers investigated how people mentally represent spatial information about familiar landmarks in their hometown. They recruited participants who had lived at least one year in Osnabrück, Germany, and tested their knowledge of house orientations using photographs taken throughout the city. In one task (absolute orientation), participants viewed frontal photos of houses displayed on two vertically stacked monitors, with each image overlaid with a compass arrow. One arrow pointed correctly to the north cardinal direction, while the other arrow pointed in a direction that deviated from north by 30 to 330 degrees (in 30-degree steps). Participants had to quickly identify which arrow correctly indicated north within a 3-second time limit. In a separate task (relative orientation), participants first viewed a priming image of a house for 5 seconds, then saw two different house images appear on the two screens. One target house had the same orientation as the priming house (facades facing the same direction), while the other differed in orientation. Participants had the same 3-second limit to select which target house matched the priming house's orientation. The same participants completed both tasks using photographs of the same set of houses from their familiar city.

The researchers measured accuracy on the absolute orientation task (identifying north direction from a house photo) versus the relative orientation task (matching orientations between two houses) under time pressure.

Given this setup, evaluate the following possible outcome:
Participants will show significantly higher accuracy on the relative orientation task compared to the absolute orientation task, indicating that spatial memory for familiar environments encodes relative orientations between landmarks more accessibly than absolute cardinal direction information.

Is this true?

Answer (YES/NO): YES